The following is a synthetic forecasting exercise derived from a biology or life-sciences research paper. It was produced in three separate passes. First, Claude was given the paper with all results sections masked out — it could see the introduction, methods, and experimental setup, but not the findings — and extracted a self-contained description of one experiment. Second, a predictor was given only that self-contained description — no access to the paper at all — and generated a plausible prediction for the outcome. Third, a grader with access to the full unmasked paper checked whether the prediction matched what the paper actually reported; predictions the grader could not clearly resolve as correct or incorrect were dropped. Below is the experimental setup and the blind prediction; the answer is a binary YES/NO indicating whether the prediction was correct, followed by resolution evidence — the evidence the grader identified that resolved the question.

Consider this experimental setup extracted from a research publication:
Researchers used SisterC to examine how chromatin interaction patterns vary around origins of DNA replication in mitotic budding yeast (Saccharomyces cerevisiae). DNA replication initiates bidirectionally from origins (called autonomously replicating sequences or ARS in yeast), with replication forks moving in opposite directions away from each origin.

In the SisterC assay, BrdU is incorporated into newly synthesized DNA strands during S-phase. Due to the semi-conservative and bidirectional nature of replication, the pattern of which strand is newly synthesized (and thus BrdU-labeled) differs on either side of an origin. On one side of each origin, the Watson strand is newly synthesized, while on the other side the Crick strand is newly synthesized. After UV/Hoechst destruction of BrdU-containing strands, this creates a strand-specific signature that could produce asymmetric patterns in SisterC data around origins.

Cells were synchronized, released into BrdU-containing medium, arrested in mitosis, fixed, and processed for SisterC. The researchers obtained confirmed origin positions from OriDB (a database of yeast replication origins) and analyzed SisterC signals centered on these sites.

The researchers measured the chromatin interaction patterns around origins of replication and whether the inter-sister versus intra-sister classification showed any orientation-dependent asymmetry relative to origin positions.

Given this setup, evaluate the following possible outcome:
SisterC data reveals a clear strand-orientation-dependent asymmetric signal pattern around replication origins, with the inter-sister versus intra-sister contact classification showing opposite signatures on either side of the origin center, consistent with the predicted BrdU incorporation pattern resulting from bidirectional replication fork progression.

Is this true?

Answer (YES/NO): NO